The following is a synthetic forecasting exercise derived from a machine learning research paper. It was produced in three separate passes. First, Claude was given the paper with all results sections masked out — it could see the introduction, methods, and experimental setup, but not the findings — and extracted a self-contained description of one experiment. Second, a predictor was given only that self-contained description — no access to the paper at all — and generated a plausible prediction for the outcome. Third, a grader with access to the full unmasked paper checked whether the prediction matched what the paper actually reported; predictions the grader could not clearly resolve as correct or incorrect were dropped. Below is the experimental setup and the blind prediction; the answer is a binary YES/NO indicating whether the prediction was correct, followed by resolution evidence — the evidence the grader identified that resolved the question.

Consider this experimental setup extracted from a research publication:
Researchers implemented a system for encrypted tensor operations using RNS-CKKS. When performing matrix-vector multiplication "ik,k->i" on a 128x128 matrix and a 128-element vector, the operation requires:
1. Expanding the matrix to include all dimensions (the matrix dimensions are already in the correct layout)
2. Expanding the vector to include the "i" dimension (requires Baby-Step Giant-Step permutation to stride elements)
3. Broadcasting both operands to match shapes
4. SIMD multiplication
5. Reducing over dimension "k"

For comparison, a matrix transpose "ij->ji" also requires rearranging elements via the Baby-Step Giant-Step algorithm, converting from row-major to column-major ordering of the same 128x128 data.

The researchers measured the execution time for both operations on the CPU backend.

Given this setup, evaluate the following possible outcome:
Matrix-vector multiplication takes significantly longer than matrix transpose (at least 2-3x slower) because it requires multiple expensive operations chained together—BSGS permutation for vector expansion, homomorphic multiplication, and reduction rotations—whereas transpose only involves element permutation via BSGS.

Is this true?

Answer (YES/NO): YES